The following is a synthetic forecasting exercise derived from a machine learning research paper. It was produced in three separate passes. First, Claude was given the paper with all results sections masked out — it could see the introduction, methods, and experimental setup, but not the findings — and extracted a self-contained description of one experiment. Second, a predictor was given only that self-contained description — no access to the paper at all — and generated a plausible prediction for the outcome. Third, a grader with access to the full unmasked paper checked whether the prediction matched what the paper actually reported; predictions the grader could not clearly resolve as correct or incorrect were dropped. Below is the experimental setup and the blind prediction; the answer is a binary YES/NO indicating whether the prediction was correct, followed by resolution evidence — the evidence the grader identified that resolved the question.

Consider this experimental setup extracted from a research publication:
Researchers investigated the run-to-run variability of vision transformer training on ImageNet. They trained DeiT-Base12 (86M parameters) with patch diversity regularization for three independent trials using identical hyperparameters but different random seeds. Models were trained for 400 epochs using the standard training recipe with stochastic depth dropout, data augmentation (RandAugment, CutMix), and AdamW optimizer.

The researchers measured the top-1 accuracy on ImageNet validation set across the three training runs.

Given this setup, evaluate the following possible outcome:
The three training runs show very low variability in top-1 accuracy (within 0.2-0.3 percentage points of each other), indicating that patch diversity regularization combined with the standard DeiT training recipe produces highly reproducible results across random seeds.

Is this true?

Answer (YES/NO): YES